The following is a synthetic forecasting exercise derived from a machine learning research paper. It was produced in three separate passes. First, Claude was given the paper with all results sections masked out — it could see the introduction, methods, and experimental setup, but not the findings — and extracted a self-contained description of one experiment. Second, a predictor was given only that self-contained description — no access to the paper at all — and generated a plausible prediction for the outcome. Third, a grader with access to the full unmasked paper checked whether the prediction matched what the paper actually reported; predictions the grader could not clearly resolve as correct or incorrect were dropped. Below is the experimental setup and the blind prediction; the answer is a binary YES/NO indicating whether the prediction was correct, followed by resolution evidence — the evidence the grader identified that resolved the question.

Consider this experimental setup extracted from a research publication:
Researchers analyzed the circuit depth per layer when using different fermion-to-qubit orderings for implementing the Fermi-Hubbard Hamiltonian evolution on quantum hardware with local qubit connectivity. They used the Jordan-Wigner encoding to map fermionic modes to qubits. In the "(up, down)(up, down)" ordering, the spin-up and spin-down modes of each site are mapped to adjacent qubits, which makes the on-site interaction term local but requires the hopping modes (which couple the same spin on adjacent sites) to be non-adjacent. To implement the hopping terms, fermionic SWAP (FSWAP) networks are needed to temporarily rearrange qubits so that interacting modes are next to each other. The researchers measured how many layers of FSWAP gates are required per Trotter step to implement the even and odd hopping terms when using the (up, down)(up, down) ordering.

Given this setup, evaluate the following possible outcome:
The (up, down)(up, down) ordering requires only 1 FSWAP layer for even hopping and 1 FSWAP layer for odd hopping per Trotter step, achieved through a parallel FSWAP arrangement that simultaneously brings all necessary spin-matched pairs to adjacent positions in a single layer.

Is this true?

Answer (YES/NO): NO